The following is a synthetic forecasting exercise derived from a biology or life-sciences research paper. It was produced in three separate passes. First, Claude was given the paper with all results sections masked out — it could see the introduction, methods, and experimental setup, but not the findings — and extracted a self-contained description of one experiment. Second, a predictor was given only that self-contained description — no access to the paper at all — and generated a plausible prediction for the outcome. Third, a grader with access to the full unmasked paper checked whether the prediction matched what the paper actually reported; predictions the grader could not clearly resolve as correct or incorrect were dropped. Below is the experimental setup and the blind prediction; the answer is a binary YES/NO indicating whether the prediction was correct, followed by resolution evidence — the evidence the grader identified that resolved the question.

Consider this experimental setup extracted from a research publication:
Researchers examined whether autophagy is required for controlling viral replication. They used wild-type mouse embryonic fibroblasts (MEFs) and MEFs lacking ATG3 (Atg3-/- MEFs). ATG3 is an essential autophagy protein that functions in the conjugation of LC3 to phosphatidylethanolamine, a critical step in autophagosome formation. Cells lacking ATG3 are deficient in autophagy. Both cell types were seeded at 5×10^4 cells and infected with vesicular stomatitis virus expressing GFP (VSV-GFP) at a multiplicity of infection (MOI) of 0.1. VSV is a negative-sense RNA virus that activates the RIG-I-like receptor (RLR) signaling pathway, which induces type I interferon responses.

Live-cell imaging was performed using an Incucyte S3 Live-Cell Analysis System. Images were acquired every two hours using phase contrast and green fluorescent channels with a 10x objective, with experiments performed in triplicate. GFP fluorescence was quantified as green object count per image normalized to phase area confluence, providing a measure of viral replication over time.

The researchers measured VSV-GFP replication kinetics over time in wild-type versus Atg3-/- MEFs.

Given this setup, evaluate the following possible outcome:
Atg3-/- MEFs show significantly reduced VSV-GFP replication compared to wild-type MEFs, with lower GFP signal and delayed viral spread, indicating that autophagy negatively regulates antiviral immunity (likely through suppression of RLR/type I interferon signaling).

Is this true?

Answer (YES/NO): NO